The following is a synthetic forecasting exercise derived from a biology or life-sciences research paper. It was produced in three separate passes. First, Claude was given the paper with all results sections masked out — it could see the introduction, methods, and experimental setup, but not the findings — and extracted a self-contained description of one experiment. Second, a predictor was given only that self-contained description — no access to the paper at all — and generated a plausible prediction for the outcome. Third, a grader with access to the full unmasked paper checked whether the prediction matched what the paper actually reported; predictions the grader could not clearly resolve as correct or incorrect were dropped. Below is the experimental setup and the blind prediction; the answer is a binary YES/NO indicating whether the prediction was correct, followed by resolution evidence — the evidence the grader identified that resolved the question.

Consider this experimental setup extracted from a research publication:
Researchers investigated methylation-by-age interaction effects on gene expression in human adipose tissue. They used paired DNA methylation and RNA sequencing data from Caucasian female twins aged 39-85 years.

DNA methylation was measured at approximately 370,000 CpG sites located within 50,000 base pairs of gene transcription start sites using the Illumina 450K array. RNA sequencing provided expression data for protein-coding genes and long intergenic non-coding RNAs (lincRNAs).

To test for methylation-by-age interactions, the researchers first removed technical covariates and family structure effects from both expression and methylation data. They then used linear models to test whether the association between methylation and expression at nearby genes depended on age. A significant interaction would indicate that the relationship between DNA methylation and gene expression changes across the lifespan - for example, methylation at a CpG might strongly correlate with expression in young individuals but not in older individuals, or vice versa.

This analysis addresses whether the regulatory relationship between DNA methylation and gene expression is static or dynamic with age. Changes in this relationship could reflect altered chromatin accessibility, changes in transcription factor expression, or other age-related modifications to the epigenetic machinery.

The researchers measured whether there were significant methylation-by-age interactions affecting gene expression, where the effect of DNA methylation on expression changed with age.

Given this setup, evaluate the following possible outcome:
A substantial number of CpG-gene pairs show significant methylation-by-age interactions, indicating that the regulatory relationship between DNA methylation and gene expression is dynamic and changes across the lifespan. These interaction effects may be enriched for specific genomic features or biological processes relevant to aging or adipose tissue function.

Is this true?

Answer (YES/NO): NO